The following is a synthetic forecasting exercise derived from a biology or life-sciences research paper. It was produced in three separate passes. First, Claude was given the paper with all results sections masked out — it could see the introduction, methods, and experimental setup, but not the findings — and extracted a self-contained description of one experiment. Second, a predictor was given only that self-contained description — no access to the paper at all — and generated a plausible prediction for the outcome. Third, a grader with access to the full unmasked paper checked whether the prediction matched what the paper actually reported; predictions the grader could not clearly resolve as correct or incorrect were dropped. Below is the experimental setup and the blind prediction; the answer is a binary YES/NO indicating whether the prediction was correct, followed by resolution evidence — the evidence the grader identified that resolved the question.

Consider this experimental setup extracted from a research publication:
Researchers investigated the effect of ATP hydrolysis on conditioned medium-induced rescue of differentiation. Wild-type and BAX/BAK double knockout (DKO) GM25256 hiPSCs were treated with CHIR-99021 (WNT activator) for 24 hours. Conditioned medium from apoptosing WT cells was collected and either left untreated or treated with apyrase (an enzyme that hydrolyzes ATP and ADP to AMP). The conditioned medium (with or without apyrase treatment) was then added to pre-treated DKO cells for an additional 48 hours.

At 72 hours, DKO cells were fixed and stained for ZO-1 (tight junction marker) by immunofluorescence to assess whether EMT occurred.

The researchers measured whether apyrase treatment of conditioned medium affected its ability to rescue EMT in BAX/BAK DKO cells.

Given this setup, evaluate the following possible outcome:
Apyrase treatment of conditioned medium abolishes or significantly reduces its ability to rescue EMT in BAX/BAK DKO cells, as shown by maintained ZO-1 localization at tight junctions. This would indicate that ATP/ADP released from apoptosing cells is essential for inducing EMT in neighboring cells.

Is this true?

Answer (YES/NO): NO